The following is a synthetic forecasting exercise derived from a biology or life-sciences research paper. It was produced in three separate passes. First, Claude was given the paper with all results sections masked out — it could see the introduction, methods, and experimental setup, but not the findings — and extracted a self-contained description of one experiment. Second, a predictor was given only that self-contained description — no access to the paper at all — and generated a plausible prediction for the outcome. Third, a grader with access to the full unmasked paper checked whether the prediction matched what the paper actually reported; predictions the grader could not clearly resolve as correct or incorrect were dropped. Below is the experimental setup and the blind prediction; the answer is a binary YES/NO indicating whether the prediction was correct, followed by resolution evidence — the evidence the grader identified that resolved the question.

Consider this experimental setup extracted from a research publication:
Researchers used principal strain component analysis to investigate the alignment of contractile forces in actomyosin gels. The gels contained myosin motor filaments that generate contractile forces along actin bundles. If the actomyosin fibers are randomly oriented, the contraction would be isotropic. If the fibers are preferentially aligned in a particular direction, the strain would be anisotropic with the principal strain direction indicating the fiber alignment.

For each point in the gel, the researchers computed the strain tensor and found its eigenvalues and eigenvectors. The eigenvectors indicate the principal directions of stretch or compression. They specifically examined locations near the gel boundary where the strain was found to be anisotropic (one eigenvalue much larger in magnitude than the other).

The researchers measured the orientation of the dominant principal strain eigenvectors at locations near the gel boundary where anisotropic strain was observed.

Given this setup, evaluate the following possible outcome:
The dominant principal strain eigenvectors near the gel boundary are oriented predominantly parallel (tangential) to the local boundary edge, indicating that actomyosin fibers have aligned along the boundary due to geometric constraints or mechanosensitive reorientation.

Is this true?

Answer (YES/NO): YES